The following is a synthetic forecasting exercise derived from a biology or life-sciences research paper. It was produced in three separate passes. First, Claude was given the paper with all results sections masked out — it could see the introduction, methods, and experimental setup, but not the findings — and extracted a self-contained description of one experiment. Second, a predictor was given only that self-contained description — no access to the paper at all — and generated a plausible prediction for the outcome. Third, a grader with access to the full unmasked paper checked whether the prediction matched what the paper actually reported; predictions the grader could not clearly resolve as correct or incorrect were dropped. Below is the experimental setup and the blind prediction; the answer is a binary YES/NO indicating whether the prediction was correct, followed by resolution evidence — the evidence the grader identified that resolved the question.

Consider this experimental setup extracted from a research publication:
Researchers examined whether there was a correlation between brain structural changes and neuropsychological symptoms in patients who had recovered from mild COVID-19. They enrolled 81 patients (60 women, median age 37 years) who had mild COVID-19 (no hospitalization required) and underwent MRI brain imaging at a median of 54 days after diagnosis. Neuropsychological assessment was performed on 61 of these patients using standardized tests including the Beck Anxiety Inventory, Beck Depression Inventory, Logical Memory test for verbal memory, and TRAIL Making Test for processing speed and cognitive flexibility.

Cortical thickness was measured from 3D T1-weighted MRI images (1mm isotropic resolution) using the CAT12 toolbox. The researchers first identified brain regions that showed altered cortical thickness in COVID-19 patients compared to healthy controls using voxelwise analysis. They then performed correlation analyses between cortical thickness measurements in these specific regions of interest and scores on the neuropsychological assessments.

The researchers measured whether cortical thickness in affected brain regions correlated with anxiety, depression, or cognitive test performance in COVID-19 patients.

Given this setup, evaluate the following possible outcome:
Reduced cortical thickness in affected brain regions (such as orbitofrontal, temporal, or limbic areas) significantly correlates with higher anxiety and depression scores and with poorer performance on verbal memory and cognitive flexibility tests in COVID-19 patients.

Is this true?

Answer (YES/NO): NO